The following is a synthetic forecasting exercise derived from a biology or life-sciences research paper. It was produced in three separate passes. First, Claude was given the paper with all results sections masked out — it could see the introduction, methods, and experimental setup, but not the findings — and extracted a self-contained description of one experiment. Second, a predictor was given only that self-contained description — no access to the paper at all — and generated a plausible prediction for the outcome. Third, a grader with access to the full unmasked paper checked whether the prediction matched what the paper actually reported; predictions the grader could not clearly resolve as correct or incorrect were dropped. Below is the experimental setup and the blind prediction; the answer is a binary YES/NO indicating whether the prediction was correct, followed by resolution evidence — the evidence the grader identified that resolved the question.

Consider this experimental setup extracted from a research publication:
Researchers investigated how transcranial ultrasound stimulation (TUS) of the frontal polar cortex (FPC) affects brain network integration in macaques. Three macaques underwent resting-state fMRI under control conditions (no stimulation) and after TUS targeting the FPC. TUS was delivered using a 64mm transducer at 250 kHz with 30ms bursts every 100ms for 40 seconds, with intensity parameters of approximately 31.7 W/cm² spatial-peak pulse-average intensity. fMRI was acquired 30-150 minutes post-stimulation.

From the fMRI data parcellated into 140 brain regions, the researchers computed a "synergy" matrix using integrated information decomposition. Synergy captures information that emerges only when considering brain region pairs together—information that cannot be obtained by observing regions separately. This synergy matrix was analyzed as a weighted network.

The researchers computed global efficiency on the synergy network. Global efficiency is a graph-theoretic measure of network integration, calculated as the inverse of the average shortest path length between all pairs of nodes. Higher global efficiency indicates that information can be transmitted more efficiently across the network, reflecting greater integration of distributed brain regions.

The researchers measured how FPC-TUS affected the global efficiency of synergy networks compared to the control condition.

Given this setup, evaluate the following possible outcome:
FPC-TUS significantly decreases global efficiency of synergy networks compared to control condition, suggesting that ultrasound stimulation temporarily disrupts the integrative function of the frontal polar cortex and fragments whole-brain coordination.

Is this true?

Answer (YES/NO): NO